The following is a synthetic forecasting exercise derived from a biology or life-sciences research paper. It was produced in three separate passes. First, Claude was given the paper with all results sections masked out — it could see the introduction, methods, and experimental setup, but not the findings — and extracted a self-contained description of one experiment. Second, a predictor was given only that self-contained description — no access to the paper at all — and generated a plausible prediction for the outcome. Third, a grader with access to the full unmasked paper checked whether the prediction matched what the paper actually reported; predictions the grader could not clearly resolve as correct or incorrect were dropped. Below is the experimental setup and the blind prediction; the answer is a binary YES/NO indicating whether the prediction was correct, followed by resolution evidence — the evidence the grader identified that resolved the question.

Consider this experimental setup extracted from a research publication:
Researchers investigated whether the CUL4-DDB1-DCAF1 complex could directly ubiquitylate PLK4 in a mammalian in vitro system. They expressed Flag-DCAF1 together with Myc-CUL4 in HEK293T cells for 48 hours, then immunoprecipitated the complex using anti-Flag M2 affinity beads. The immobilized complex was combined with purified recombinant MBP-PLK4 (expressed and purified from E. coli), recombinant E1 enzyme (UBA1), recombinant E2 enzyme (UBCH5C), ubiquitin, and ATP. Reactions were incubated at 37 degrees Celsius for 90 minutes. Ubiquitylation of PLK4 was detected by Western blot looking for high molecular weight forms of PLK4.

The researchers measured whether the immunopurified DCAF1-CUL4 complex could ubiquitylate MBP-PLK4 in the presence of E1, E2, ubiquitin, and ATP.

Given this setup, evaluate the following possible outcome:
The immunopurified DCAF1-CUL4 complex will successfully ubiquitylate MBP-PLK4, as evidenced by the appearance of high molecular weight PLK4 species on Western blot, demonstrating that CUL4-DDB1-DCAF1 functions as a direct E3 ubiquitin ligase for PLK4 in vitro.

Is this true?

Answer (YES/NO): YES